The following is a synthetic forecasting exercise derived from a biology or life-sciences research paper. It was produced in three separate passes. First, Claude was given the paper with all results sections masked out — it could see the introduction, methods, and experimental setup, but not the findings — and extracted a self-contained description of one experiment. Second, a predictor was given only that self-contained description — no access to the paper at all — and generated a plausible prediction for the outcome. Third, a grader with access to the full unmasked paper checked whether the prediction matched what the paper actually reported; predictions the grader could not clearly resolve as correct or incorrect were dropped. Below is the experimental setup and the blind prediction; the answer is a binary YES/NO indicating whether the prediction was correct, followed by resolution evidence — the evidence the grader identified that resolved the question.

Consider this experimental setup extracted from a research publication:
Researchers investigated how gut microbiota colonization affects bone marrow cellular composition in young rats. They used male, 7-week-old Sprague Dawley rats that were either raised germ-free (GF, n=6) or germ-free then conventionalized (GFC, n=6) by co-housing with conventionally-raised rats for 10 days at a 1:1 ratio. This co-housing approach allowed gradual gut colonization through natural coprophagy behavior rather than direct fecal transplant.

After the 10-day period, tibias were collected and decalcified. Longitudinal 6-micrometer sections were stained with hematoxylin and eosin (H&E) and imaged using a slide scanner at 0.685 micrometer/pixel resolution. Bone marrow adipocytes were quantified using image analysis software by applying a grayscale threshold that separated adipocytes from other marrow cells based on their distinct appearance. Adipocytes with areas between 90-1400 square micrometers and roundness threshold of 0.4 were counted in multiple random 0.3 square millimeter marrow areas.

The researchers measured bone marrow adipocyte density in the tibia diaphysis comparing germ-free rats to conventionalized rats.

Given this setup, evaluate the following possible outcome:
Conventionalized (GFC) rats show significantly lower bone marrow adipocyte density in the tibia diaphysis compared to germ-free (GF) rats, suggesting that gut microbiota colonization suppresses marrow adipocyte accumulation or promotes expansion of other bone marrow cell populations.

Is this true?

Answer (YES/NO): NO